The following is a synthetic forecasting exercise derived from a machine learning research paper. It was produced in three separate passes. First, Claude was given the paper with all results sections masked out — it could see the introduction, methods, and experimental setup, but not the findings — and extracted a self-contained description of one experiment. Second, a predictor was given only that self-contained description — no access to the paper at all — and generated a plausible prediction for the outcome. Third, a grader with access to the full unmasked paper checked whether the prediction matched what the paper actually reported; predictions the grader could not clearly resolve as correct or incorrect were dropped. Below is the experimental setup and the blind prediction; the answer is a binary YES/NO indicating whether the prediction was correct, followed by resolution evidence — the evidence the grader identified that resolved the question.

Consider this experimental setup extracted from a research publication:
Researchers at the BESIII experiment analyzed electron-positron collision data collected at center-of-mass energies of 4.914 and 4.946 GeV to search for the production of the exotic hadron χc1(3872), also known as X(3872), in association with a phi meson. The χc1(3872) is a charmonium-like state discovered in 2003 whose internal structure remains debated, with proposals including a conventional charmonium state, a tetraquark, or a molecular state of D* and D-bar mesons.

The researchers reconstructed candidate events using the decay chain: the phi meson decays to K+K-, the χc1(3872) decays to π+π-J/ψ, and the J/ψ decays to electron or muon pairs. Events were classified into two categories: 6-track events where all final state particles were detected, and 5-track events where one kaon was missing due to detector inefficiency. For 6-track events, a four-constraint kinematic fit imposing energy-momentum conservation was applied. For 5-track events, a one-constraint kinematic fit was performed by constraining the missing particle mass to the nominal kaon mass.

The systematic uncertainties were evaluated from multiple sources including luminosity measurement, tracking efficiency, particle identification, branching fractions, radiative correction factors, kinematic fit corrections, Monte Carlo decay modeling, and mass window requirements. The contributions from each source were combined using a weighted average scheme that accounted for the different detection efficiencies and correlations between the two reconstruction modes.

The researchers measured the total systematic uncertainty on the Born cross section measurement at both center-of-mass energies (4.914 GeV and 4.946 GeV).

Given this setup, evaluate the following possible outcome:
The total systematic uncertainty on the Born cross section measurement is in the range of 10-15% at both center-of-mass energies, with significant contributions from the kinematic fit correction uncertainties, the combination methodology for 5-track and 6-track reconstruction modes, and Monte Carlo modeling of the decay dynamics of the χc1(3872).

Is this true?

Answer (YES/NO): NO